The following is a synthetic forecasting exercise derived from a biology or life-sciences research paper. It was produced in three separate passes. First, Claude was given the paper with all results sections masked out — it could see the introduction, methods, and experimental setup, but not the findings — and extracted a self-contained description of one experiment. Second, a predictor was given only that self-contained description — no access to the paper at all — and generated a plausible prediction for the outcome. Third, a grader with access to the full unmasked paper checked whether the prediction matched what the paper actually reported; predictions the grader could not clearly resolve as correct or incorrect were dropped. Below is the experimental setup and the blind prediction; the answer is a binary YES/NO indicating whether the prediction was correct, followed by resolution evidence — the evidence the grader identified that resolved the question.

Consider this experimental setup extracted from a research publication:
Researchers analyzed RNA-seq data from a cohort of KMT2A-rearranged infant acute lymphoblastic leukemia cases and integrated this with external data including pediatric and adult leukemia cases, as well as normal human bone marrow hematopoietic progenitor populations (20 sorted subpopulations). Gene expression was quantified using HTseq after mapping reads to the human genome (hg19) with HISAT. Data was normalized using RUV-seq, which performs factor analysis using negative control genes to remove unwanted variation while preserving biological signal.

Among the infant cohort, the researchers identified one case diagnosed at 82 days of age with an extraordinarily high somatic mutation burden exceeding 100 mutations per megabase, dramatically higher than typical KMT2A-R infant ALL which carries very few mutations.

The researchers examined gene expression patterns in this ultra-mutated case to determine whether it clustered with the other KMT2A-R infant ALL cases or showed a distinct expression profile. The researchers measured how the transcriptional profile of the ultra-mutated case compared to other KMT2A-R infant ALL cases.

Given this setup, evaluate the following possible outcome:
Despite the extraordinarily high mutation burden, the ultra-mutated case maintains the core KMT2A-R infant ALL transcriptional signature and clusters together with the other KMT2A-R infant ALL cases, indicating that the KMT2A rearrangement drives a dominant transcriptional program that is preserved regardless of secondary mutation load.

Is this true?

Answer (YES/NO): YES